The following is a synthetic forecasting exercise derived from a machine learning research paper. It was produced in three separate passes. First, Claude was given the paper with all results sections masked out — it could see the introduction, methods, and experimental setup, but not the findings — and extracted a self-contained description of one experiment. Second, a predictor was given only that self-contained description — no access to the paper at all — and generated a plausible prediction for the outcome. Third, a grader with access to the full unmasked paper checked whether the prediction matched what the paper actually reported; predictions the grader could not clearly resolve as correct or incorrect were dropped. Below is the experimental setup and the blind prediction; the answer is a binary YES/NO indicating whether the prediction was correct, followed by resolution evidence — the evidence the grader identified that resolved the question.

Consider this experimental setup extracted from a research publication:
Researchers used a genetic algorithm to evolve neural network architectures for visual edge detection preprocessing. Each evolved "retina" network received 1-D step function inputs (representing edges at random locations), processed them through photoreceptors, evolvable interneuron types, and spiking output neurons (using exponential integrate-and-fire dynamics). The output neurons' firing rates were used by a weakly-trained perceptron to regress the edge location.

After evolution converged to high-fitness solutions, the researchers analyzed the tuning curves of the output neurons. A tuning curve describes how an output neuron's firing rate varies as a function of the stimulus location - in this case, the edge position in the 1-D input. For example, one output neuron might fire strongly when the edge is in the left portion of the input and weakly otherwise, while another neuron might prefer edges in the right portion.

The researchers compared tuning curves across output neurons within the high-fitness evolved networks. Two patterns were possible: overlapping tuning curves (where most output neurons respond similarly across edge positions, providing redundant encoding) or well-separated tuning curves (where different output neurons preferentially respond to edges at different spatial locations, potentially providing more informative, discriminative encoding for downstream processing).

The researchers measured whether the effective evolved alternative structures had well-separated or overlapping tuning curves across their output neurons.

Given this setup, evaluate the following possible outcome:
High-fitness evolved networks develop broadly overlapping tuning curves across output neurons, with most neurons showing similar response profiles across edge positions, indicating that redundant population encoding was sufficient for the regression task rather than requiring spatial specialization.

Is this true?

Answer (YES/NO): NO